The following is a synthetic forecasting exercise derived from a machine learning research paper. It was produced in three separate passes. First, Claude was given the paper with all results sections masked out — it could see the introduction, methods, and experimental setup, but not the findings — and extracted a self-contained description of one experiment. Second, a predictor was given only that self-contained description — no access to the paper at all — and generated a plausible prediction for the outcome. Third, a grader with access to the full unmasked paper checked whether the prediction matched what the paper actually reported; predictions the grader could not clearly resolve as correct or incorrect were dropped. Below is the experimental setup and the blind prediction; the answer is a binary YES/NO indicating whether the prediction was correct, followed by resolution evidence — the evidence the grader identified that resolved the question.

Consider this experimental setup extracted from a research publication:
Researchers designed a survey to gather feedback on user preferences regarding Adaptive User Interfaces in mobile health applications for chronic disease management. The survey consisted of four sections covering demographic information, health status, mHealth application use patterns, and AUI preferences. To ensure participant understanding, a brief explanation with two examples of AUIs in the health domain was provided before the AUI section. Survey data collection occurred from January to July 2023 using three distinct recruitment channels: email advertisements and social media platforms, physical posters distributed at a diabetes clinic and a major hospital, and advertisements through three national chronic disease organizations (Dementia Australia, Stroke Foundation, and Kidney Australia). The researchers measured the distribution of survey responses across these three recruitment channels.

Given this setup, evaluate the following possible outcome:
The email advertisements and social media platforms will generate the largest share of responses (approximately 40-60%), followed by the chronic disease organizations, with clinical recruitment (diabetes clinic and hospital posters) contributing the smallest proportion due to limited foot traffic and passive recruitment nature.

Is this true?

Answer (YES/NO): NO